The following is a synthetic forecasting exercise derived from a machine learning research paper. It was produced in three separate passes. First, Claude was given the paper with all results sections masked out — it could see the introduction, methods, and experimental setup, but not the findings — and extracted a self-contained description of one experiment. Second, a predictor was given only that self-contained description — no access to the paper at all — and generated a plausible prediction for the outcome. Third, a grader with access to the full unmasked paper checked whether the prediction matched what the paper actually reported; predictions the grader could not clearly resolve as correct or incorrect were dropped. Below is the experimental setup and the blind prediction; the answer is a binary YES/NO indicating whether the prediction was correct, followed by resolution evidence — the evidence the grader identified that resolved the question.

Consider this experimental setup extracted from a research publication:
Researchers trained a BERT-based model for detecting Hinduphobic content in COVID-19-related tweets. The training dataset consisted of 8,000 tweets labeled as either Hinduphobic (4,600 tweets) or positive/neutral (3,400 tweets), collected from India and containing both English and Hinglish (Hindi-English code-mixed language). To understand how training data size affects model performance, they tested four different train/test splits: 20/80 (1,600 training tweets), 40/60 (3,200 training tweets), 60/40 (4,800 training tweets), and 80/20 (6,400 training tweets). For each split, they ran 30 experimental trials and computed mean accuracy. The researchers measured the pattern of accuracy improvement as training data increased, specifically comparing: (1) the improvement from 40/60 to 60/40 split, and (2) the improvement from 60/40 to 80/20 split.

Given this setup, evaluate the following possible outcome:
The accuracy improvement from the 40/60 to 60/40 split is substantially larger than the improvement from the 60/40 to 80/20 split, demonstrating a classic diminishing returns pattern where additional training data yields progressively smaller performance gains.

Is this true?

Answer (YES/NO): YES